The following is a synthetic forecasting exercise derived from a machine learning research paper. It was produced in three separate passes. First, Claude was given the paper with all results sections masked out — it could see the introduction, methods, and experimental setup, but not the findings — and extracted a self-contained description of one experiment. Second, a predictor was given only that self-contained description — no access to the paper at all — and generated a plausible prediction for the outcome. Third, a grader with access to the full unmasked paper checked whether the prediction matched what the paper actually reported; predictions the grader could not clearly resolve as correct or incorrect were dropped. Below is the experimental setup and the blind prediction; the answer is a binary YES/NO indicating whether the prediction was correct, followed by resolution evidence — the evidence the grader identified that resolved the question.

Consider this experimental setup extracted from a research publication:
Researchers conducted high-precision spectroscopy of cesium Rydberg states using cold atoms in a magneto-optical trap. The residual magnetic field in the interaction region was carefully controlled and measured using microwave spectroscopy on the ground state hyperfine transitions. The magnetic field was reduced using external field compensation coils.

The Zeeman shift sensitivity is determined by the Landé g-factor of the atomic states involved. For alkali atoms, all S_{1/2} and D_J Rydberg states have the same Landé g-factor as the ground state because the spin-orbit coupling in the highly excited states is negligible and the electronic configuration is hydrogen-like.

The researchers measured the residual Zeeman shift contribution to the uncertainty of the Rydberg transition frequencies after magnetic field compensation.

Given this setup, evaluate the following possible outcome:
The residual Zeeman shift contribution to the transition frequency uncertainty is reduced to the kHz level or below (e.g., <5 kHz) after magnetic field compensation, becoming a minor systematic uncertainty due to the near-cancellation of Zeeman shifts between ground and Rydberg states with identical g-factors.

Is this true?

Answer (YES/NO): NO